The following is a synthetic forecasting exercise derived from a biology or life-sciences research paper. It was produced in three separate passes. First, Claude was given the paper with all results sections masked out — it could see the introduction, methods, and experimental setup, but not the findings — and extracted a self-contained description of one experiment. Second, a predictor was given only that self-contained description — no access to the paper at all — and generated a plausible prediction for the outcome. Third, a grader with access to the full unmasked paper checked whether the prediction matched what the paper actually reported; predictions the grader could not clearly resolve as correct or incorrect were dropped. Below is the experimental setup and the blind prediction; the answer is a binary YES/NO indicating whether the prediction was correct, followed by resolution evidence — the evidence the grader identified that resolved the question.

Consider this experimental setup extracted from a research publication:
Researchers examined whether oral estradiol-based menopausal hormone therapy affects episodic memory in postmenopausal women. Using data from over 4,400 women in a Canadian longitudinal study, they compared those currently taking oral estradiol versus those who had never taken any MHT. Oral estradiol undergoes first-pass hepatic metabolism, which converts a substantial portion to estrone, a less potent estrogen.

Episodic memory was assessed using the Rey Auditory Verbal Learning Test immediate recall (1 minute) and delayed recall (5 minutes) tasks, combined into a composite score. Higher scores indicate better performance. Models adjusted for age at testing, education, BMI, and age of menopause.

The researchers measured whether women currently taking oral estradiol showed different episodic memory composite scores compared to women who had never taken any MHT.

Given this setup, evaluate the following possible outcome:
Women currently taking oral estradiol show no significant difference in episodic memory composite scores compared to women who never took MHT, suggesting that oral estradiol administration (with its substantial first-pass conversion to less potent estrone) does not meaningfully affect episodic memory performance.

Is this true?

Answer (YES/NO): YES